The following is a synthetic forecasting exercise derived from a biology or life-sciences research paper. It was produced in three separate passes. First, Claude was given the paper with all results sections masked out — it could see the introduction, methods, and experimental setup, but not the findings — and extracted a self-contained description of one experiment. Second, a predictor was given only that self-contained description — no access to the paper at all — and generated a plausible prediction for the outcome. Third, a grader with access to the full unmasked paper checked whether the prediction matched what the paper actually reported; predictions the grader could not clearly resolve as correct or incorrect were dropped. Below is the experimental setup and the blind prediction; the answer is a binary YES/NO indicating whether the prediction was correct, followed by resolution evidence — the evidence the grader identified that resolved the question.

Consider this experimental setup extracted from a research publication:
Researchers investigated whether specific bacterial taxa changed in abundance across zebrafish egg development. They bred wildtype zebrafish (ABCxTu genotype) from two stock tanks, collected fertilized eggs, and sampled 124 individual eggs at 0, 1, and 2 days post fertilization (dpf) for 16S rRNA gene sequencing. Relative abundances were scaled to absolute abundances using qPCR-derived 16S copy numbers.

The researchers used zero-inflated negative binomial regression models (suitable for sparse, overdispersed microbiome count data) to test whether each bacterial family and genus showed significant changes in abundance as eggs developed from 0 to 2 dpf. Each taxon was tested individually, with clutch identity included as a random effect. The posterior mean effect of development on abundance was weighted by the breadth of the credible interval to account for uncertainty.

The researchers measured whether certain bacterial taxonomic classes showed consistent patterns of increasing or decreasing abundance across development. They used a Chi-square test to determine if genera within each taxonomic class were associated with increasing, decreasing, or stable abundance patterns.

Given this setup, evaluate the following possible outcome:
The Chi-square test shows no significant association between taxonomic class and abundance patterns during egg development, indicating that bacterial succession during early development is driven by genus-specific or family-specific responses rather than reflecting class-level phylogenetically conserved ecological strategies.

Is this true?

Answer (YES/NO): NO